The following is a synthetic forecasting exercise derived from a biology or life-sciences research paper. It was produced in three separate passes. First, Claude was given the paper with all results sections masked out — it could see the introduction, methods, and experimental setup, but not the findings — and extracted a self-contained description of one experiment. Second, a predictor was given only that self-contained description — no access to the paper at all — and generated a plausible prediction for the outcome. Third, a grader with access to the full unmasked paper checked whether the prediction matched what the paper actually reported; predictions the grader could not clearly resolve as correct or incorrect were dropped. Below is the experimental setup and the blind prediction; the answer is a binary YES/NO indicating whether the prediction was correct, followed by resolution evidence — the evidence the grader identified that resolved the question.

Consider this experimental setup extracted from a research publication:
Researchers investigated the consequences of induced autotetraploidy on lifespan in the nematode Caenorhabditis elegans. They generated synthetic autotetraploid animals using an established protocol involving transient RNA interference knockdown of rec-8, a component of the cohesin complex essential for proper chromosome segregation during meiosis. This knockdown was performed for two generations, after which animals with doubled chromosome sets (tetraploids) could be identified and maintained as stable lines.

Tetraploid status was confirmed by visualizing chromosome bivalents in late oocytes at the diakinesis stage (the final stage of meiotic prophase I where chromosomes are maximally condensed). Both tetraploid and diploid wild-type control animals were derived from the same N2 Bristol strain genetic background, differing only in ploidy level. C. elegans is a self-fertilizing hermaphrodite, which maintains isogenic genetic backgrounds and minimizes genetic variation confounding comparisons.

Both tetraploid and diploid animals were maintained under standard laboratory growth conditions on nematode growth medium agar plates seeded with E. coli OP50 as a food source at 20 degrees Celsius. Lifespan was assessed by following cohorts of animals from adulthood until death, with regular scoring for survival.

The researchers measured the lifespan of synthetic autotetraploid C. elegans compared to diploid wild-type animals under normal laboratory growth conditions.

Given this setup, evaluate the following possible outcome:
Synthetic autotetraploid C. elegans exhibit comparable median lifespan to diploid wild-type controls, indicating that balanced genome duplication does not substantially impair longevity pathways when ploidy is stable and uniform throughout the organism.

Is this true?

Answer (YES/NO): NO